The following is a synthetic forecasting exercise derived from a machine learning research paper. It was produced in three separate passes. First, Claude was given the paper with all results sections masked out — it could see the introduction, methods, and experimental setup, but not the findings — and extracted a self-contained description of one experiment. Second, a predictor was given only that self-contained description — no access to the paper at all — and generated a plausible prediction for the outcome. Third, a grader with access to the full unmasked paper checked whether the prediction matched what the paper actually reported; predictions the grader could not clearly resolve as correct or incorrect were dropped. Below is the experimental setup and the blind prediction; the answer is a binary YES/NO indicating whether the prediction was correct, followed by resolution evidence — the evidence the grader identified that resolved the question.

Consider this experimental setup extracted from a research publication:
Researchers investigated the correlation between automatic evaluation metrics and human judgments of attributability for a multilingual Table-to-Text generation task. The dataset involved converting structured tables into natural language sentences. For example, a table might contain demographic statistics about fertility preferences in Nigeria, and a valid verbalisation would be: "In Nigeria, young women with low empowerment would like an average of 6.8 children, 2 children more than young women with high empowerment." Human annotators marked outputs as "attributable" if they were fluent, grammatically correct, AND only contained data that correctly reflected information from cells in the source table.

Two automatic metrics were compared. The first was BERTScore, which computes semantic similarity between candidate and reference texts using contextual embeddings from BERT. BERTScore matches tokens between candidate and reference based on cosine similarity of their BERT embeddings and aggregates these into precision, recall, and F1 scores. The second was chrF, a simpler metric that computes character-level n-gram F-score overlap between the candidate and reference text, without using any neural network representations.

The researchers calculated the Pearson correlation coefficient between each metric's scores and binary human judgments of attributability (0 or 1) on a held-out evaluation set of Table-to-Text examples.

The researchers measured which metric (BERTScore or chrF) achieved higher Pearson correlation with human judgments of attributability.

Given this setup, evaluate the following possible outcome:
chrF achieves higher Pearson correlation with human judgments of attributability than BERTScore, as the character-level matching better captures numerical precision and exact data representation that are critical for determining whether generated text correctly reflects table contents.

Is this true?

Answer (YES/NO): YES